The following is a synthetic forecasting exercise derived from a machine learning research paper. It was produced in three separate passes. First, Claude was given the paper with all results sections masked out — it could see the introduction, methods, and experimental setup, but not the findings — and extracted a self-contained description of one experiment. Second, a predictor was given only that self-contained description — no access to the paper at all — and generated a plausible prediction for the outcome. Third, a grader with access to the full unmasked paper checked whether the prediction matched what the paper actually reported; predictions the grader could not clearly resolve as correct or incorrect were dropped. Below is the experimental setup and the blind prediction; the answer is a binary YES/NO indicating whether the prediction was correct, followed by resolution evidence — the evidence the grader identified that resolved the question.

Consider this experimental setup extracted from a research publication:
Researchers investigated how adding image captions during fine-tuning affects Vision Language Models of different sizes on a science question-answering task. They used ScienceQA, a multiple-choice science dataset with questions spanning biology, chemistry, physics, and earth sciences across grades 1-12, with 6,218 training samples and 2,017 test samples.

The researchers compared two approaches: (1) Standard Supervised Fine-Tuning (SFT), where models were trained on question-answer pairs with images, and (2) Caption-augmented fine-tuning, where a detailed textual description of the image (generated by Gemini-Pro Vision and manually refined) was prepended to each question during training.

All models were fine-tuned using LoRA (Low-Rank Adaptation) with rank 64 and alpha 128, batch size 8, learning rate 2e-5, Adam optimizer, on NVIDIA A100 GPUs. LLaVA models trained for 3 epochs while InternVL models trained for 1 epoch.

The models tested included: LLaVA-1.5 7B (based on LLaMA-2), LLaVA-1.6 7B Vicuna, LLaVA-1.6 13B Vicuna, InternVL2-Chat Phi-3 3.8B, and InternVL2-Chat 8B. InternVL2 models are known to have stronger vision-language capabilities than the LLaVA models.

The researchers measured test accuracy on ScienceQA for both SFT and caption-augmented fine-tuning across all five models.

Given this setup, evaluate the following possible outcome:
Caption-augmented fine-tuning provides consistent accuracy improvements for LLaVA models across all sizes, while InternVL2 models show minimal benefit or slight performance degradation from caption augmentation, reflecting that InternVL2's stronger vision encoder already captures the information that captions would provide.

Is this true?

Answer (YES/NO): YES